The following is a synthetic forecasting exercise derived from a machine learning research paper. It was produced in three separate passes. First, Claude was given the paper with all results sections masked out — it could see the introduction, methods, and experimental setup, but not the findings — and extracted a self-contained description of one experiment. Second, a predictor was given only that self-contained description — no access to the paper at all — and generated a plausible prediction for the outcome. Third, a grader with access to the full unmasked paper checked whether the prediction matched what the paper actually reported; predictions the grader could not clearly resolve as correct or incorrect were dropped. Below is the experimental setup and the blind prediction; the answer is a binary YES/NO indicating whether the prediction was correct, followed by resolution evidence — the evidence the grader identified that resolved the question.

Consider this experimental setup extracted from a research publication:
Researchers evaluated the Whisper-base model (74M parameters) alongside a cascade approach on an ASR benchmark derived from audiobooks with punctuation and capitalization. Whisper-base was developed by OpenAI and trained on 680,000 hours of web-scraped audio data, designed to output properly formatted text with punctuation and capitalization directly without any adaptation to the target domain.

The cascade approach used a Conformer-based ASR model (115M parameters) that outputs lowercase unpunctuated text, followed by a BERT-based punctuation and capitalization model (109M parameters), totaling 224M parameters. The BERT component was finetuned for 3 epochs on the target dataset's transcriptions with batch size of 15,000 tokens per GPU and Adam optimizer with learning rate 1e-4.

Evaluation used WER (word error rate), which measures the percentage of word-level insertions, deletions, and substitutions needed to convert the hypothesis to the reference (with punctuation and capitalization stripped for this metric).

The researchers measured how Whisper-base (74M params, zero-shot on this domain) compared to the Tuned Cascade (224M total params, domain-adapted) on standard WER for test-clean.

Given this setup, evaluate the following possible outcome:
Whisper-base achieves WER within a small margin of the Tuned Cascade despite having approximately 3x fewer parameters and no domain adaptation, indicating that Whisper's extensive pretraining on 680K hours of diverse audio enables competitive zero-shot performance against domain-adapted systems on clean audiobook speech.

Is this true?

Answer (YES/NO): NO